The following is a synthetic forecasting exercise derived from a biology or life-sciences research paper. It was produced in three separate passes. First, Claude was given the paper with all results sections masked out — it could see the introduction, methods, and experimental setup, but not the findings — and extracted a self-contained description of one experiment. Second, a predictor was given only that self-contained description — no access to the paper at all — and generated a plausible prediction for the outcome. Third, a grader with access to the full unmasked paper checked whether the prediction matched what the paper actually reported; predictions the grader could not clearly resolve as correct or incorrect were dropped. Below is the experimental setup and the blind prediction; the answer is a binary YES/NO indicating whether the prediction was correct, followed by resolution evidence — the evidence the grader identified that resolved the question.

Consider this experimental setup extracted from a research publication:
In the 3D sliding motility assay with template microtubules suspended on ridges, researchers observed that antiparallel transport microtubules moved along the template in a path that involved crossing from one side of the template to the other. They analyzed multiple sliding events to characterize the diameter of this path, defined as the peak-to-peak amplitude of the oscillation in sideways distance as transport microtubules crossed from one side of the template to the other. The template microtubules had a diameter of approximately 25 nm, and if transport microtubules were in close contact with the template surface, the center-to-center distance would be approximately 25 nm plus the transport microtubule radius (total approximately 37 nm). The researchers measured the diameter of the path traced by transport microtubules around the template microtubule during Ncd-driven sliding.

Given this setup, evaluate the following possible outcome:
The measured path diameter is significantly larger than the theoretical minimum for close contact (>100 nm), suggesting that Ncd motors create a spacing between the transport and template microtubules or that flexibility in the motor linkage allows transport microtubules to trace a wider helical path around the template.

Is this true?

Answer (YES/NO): NO